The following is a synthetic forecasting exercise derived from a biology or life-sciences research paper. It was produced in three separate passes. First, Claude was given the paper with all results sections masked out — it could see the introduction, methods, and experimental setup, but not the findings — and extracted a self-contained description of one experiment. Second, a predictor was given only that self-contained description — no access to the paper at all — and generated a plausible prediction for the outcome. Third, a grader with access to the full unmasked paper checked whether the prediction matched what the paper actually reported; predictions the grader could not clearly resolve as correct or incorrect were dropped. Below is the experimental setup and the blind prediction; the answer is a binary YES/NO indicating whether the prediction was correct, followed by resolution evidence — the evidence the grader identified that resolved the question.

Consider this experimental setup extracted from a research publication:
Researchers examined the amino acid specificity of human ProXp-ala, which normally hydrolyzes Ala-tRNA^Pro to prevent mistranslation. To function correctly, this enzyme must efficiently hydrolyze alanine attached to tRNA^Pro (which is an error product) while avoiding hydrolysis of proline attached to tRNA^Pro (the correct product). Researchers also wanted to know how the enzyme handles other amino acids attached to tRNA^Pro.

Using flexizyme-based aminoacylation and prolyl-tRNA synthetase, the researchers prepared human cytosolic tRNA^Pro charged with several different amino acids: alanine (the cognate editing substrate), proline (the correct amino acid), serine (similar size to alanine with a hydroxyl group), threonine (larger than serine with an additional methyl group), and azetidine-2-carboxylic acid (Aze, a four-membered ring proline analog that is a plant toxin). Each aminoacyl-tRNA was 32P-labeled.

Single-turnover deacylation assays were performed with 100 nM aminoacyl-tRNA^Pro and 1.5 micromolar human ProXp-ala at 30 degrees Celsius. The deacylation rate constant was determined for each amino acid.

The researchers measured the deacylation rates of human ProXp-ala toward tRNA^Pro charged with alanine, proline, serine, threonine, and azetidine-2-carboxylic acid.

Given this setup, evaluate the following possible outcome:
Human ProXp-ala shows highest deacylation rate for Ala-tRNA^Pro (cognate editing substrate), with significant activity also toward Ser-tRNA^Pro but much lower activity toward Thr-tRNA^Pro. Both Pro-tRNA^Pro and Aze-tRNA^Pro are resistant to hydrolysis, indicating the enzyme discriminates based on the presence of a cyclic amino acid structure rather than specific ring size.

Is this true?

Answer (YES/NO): NO